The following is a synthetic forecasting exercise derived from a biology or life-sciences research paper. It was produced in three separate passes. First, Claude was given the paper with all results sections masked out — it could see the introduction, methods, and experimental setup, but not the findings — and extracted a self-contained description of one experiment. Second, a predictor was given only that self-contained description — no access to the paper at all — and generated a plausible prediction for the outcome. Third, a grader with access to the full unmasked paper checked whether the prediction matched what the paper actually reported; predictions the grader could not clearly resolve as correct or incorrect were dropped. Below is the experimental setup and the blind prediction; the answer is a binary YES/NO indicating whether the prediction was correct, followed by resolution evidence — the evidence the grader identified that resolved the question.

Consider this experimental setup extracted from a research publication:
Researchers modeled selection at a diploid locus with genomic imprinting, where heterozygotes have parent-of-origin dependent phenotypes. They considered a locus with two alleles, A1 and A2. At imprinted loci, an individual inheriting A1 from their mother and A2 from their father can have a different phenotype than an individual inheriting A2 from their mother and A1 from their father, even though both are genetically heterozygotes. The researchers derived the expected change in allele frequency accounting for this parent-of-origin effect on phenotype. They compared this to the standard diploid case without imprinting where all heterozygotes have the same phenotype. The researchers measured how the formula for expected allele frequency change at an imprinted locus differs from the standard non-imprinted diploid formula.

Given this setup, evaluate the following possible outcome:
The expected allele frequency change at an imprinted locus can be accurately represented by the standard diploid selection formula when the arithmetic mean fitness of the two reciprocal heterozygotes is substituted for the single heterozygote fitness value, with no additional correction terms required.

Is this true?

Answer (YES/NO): YES